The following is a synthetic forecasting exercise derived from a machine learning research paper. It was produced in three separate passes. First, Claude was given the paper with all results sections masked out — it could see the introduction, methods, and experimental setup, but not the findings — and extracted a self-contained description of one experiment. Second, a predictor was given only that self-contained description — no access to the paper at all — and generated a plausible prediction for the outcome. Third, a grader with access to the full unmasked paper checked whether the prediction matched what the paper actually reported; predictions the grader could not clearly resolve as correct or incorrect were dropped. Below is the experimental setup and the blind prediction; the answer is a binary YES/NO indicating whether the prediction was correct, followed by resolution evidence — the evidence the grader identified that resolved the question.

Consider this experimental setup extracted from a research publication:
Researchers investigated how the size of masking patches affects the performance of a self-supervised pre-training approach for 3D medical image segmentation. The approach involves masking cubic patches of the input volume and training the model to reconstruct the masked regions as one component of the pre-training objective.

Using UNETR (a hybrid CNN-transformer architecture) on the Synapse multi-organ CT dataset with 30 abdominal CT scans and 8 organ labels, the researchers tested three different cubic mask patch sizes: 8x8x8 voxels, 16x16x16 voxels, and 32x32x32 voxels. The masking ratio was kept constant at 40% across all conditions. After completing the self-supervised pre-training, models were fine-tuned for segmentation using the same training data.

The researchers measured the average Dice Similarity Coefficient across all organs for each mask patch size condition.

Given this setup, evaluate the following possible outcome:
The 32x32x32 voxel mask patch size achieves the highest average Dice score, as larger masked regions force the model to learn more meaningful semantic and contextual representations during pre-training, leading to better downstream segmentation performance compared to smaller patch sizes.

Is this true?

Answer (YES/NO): NO